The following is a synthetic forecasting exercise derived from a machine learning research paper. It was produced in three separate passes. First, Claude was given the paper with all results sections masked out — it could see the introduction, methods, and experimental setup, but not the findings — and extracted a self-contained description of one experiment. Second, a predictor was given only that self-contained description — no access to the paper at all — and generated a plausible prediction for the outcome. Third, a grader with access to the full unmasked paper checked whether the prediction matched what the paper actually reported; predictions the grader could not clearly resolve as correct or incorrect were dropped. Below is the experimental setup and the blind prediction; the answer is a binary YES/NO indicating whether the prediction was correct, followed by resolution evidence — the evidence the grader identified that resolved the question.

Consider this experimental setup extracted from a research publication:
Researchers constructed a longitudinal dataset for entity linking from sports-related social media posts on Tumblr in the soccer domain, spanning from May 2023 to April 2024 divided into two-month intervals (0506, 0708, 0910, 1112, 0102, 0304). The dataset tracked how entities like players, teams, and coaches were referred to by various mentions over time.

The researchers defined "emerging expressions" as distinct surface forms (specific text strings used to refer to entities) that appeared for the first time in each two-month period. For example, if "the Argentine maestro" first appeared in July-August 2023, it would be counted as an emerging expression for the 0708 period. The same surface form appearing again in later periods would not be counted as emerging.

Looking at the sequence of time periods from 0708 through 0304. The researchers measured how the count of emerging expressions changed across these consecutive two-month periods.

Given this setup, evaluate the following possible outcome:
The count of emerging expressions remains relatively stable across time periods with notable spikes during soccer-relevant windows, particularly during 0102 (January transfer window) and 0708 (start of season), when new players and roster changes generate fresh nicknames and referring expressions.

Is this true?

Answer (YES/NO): NO